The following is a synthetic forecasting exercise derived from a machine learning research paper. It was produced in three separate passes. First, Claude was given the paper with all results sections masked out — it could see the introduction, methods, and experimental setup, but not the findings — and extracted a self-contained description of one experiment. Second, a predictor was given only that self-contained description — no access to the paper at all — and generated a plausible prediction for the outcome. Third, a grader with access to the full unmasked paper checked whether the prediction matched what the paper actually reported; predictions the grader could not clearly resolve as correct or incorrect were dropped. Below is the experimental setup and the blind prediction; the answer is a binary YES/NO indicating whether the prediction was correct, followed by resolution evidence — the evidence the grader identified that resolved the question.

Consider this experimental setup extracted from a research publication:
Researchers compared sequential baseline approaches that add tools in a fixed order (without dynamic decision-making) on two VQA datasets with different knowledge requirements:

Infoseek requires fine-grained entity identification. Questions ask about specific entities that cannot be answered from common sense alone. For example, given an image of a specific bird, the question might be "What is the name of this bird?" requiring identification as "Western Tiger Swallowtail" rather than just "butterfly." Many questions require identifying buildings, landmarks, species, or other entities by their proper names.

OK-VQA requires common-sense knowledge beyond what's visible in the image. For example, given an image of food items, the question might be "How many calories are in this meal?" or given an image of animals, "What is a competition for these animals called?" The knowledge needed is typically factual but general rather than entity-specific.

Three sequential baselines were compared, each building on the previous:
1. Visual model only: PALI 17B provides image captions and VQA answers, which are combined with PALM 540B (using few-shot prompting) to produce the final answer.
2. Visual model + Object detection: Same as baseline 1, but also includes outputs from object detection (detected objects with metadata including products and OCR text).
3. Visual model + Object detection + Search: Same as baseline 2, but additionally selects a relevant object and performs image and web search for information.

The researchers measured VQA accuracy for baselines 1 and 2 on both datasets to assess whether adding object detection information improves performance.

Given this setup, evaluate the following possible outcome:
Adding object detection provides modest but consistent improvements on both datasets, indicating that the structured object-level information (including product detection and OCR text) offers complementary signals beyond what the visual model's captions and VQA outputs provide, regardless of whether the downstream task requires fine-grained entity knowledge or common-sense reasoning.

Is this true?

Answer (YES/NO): NO